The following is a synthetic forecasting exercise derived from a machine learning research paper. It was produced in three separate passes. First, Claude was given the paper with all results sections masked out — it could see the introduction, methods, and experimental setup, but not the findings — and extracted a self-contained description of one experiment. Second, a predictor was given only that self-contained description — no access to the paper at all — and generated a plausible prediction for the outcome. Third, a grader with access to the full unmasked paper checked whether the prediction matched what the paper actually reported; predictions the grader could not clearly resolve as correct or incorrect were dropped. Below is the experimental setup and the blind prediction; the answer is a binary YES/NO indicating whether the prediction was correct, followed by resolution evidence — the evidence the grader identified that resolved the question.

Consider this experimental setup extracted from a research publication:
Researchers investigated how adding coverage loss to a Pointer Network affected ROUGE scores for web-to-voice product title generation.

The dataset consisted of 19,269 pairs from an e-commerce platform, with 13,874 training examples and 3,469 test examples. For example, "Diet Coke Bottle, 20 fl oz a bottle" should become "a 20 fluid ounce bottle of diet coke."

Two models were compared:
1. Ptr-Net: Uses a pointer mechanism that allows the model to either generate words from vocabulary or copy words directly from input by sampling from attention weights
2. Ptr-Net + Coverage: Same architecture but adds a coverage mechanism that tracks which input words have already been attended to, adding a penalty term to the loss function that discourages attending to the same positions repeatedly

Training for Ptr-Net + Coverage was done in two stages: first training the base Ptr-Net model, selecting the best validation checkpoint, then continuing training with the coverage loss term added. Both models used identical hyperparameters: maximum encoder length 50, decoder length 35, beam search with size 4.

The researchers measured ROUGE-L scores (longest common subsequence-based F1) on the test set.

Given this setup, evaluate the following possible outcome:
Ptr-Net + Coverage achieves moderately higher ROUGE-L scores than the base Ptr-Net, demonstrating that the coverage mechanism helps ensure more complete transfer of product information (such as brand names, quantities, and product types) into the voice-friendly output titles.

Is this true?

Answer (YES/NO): NO